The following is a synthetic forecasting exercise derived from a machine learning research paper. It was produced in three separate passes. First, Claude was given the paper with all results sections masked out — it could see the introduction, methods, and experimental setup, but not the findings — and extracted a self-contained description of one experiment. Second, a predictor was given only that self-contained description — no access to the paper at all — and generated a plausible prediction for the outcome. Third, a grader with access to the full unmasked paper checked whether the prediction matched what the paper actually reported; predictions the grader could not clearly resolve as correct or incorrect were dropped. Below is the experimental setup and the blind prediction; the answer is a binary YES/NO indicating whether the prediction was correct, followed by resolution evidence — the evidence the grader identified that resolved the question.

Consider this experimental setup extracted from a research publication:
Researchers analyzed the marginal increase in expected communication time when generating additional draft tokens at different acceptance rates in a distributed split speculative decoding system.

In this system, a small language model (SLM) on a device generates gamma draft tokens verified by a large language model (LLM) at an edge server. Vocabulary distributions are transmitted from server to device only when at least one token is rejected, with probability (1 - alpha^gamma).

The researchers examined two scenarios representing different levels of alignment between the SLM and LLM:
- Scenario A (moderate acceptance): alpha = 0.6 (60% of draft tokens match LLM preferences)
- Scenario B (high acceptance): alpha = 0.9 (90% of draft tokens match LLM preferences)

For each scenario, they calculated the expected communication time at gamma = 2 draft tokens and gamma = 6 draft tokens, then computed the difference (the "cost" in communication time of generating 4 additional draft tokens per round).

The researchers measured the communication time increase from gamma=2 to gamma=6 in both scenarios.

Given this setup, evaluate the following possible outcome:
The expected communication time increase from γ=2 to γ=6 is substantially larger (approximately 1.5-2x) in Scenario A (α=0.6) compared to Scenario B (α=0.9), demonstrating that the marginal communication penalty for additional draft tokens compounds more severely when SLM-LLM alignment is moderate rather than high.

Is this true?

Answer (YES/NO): NO